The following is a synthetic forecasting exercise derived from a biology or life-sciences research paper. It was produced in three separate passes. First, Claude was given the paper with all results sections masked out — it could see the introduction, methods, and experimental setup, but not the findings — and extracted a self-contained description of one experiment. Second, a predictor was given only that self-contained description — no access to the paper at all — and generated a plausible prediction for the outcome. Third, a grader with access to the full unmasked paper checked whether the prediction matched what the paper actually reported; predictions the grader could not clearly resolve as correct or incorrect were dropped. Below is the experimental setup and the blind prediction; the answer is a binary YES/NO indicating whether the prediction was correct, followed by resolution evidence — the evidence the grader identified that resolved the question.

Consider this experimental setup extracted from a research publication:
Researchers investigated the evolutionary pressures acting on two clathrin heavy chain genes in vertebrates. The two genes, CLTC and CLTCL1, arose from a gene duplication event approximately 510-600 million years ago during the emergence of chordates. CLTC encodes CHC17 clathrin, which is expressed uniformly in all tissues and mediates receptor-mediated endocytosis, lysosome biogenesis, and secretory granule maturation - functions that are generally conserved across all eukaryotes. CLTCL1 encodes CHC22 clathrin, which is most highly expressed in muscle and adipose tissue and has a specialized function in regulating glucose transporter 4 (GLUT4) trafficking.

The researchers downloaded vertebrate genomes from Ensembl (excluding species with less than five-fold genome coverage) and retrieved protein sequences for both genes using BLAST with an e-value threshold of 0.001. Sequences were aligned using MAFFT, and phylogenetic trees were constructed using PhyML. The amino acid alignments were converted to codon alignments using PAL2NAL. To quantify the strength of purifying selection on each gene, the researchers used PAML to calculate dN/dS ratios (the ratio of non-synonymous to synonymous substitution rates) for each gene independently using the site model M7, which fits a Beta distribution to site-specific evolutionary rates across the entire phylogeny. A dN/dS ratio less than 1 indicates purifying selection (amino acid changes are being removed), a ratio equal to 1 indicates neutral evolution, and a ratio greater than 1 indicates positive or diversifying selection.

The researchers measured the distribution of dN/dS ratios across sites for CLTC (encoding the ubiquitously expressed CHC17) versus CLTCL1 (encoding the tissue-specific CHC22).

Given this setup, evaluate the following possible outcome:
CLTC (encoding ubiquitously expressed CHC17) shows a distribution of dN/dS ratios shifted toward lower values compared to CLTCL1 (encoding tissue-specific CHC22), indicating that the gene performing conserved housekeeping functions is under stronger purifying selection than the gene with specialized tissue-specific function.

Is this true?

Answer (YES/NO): YES